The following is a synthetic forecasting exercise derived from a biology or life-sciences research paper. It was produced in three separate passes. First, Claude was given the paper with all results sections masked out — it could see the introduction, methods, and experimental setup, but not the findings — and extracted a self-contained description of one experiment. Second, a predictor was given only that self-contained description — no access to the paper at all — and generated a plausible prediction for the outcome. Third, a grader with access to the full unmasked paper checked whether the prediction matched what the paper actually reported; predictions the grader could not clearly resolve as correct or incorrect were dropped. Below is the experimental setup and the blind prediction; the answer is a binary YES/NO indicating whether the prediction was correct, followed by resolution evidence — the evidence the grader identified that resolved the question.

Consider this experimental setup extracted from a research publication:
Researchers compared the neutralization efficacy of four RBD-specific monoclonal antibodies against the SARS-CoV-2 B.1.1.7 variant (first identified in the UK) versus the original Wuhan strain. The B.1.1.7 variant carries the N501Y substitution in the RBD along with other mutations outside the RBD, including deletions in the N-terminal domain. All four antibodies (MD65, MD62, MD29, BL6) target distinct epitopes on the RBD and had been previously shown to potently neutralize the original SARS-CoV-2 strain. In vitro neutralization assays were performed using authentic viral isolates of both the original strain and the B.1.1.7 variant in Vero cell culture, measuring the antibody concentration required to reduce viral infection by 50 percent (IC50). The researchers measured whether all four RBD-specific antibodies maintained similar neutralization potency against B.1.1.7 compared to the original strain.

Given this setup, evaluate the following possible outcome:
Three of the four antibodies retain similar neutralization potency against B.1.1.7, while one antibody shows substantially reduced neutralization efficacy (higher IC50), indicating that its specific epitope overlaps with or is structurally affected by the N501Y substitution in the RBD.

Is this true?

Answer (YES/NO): NO